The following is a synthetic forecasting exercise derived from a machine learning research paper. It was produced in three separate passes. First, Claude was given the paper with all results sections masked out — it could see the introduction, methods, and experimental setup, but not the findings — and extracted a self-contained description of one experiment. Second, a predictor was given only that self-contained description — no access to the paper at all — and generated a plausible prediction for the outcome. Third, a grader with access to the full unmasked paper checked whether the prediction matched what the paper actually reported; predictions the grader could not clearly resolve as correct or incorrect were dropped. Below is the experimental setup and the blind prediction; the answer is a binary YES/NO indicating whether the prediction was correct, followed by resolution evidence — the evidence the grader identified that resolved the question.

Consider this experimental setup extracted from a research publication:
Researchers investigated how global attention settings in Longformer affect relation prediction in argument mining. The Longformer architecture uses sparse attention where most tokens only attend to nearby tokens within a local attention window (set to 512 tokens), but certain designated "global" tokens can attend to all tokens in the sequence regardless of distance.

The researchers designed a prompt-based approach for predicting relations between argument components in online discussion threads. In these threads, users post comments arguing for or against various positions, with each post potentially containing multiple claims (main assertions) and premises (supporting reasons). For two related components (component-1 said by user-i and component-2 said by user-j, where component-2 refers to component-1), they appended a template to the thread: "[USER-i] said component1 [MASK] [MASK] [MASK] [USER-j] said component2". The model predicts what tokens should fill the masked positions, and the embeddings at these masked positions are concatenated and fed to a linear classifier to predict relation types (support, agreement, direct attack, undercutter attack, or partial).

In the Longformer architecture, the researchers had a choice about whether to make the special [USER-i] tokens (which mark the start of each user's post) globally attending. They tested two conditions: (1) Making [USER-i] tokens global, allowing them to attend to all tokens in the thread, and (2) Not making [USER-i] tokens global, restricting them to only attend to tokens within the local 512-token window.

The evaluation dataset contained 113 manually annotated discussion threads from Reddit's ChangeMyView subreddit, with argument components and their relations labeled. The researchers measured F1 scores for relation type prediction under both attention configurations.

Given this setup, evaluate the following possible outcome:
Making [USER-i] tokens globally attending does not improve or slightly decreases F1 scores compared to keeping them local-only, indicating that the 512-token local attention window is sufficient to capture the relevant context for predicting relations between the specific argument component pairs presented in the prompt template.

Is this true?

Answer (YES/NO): YES